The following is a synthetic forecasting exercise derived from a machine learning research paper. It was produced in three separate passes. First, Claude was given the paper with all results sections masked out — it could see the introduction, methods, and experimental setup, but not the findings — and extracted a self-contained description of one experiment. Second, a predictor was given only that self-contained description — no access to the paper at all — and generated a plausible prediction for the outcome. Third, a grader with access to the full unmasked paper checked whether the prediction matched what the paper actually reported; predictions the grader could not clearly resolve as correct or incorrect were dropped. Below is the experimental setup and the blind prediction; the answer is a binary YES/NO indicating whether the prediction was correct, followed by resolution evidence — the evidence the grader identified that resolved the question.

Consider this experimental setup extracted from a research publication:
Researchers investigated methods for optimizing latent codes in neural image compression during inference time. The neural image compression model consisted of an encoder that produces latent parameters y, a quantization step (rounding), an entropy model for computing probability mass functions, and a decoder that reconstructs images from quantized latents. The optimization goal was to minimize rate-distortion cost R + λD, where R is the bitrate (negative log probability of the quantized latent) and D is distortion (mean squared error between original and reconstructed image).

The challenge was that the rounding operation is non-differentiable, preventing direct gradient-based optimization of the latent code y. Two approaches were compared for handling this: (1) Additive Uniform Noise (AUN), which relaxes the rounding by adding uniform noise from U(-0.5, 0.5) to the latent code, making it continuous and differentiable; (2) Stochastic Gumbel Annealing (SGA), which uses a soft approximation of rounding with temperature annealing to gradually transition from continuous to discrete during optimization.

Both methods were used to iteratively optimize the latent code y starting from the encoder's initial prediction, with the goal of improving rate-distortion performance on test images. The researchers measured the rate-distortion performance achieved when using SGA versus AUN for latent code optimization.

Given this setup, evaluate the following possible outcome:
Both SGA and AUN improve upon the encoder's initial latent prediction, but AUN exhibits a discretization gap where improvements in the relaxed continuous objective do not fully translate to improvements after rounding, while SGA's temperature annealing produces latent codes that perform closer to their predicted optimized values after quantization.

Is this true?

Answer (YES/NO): YES